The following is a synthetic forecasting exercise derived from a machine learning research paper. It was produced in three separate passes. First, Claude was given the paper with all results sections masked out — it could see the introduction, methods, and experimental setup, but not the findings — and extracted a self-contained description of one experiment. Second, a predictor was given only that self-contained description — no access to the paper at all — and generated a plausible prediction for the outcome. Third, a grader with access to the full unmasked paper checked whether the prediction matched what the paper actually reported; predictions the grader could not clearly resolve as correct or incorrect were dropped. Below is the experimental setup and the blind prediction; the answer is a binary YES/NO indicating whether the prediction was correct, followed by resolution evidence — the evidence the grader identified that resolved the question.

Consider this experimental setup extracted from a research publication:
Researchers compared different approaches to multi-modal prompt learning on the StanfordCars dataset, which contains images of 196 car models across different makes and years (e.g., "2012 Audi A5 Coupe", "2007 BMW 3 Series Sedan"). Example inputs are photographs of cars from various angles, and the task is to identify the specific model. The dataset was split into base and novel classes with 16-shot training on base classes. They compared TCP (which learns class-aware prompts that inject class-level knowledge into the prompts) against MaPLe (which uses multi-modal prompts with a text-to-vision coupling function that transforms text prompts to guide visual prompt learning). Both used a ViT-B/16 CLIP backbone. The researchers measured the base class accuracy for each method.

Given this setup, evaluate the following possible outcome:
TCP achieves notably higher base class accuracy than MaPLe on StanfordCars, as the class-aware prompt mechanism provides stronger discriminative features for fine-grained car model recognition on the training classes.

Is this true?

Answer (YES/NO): YES